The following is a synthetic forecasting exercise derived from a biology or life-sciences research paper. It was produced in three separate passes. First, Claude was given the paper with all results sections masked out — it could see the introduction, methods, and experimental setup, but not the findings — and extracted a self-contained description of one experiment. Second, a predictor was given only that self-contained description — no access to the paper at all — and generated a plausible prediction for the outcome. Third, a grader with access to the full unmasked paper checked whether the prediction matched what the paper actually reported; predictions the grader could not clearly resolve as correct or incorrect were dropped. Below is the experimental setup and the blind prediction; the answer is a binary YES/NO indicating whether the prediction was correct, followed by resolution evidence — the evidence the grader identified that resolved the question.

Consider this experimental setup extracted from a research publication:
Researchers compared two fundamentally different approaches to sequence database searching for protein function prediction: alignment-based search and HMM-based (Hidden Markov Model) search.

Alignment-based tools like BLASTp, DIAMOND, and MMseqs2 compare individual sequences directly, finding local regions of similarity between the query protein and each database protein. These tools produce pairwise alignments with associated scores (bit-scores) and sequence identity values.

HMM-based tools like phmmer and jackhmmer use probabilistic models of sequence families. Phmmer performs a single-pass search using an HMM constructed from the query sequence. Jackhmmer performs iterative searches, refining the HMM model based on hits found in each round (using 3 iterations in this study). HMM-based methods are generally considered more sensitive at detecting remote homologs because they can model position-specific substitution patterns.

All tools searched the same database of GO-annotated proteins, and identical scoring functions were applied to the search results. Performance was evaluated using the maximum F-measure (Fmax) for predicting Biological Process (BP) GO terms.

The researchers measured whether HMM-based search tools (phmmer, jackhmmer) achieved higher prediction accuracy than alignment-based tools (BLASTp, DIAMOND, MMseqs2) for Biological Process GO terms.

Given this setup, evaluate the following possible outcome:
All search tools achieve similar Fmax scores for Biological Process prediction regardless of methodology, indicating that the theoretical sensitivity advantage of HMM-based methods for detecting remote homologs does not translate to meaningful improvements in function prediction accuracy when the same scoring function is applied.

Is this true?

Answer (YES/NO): NO